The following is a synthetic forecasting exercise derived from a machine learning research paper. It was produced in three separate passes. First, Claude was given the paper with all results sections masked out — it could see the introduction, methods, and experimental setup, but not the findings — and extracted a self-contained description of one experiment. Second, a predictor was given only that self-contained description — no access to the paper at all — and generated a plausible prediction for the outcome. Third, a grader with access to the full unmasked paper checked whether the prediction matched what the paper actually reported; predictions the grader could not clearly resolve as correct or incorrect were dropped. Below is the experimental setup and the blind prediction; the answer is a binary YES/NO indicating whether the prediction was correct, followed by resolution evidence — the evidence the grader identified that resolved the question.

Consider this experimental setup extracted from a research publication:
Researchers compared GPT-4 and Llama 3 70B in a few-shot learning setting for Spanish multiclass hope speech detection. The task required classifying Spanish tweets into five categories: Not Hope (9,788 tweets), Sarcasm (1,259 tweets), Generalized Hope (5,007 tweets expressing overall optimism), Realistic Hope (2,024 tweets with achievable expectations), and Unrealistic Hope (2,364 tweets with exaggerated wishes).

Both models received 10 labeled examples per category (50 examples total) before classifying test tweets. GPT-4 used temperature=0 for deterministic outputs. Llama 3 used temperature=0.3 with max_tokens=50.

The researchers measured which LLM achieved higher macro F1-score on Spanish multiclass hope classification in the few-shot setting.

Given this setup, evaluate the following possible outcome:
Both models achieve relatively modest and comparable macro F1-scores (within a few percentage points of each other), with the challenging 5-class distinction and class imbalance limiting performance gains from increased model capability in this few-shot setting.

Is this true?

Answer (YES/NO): YES